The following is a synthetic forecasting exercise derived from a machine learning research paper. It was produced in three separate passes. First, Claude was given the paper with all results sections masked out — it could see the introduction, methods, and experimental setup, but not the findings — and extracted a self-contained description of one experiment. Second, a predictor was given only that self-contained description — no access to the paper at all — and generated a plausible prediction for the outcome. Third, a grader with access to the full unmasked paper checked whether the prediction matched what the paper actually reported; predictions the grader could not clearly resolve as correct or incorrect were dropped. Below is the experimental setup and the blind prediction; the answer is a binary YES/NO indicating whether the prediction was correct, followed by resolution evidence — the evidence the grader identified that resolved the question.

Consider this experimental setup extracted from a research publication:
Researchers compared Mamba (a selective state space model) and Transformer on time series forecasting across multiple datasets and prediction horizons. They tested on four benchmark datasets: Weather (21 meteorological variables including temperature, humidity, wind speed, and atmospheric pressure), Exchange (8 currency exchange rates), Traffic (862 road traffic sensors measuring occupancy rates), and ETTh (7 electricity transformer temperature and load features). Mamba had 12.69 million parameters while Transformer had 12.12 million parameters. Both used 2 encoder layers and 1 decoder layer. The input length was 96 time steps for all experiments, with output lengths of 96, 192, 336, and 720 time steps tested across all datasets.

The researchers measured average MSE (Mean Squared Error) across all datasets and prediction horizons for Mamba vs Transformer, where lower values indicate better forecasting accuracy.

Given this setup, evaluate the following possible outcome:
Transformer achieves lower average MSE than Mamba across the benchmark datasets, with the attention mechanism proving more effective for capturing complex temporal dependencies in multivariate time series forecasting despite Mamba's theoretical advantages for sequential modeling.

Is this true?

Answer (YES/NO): YES